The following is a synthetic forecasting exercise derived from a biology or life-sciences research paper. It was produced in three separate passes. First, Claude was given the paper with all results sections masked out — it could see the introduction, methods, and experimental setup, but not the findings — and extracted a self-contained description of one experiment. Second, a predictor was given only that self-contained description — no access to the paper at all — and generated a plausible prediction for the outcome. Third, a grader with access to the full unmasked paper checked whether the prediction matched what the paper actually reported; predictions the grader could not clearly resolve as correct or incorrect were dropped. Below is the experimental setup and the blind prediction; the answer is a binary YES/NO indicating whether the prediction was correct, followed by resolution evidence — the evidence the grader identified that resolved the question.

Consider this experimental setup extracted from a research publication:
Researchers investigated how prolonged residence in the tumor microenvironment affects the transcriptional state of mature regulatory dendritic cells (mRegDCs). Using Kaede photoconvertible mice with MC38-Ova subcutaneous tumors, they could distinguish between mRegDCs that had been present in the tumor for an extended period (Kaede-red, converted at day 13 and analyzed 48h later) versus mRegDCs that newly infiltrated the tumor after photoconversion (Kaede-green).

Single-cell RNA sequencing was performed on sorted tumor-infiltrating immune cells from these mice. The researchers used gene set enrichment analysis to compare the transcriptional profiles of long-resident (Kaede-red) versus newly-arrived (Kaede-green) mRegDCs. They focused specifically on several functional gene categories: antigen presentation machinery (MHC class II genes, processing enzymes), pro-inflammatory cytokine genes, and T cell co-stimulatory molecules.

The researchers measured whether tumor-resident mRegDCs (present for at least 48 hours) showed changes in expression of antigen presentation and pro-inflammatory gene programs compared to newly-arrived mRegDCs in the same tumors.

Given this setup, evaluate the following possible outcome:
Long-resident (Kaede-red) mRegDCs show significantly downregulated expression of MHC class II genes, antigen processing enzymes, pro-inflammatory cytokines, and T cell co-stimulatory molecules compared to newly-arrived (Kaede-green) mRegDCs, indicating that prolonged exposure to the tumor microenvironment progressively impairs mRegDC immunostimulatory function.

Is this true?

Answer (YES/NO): YES